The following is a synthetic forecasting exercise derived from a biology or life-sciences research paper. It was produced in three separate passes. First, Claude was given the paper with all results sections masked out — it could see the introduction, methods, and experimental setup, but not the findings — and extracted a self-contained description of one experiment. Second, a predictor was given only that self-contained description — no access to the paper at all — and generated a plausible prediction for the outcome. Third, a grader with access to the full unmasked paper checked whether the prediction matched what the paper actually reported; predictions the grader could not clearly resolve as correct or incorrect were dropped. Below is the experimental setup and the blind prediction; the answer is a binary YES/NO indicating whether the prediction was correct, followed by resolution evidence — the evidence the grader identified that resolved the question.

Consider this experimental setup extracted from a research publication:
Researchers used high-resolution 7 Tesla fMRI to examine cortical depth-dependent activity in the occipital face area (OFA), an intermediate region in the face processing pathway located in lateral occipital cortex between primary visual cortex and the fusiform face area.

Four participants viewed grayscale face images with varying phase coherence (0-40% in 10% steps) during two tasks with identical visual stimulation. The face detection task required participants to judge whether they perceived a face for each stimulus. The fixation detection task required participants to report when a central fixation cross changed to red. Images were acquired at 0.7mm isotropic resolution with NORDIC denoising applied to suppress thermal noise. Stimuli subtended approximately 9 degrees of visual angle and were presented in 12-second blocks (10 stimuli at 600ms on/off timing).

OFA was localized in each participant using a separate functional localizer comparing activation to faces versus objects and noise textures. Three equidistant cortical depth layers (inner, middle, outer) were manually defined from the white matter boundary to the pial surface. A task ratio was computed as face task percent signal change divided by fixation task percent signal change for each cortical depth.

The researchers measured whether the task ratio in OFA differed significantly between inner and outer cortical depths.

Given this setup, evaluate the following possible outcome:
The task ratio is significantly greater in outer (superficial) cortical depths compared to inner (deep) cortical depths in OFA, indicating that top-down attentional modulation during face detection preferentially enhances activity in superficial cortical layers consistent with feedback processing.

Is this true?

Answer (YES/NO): NO